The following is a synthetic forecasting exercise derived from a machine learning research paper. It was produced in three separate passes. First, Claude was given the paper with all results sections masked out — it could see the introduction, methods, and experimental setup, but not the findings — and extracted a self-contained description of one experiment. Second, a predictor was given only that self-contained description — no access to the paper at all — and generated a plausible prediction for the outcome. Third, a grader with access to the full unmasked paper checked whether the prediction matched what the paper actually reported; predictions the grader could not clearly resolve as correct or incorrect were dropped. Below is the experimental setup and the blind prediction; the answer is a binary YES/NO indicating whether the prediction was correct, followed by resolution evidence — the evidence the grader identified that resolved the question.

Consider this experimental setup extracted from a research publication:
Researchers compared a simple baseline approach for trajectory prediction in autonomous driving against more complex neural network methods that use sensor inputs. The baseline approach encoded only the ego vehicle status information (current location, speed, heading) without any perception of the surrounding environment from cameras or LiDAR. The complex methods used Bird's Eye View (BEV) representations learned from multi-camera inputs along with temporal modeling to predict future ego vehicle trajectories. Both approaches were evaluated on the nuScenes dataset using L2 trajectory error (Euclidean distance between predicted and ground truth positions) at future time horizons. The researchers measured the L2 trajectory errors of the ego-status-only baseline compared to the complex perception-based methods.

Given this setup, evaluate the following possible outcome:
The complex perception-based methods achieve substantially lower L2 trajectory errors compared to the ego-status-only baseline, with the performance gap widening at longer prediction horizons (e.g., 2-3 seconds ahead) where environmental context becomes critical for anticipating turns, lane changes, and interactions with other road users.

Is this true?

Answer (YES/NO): NO